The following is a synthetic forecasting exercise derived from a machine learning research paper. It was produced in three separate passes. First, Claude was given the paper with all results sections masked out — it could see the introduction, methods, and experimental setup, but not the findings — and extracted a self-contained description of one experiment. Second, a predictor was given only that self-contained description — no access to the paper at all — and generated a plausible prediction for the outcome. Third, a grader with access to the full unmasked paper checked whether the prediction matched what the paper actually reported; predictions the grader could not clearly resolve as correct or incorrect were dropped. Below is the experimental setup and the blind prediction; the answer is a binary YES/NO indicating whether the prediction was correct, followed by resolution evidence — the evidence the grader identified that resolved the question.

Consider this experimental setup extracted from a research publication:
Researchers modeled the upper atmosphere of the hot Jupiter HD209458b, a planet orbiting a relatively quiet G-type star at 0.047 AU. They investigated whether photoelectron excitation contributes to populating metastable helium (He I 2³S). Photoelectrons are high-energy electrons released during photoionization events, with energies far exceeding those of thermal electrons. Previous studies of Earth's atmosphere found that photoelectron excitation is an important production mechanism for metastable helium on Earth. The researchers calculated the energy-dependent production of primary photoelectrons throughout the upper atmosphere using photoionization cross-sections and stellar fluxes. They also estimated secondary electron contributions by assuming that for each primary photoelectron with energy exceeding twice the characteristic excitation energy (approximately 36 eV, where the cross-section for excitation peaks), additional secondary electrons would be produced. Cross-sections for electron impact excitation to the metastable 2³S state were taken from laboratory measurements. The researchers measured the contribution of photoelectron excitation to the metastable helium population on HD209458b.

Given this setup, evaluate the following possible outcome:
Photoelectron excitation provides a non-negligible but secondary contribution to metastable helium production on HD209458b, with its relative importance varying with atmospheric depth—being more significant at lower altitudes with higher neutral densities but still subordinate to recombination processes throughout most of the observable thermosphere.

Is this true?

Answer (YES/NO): NO